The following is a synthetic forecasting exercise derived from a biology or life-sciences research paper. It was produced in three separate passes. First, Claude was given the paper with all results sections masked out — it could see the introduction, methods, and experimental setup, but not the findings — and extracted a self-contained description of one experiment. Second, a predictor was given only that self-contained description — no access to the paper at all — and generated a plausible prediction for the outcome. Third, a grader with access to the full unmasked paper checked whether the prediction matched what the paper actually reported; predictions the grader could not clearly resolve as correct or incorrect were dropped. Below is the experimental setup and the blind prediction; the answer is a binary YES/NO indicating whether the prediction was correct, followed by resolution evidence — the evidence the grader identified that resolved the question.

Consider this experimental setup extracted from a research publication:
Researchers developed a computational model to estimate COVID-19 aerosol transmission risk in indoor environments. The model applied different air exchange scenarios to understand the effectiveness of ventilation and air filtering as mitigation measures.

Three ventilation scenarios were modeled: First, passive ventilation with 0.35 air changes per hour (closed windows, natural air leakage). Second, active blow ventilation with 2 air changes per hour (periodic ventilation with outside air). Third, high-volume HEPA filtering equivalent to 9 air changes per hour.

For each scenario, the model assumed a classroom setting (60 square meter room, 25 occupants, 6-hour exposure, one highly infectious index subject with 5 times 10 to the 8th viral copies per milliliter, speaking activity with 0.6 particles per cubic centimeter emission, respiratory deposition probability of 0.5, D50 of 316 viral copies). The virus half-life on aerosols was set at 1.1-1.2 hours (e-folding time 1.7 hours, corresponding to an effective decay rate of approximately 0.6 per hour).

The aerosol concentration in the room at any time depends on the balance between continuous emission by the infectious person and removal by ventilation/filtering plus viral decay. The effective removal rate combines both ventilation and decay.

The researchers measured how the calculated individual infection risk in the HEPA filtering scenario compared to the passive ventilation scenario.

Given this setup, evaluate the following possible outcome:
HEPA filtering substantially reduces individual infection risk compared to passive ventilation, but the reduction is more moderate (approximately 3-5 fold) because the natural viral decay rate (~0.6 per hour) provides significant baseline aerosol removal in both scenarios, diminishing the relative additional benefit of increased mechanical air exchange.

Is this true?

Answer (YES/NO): NO